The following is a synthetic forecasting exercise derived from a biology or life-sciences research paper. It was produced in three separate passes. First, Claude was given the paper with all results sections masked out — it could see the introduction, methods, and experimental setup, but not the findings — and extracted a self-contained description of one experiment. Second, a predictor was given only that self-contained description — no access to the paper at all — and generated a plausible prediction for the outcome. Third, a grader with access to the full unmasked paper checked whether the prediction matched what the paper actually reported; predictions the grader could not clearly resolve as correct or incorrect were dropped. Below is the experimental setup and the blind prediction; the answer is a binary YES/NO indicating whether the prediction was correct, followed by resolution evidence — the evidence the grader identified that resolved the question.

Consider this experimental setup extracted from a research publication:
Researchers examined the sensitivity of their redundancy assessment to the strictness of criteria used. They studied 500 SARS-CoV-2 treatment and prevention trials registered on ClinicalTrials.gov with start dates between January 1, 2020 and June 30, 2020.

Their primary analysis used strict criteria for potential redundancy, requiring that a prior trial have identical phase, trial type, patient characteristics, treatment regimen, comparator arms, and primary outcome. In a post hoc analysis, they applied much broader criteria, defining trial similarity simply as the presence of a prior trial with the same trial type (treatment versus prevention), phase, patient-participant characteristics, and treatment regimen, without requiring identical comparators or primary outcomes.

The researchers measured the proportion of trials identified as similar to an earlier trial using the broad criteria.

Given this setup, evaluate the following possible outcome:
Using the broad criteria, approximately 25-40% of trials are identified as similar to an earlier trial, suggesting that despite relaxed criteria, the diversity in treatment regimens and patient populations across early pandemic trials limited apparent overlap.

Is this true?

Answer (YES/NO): NO